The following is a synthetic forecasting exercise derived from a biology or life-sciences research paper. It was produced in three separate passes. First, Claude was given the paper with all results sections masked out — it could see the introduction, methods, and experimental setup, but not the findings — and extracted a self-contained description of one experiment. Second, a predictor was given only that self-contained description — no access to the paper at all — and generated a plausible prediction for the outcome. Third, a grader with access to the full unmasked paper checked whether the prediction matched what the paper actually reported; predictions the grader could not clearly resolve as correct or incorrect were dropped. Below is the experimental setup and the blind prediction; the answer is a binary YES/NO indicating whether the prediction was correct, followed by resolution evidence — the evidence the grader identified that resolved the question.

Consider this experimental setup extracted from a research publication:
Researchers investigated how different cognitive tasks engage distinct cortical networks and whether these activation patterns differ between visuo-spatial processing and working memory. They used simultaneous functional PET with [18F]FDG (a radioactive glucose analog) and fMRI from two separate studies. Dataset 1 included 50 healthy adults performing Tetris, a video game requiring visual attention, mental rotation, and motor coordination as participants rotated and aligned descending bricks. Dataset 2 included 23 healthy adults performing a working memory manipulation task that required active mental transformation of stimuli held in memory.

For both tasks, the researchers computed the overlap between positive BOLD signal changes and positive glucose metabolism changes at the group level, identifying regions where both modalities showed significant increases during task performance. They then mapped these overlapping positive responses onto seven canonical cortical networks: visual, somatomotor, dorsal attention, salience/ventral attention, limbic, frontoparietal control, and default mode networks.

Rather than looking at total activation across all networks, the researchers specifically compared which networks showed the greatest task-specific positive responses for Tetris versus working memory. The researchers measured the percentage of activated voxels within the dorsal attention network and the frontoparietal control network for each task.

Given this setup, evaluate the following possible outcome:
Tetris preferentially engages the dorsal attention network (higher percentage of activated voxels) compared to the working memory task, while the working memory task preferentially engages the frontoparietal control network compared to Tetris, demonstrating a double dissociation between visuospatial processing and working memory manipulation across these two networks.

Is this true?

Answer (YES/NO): YES